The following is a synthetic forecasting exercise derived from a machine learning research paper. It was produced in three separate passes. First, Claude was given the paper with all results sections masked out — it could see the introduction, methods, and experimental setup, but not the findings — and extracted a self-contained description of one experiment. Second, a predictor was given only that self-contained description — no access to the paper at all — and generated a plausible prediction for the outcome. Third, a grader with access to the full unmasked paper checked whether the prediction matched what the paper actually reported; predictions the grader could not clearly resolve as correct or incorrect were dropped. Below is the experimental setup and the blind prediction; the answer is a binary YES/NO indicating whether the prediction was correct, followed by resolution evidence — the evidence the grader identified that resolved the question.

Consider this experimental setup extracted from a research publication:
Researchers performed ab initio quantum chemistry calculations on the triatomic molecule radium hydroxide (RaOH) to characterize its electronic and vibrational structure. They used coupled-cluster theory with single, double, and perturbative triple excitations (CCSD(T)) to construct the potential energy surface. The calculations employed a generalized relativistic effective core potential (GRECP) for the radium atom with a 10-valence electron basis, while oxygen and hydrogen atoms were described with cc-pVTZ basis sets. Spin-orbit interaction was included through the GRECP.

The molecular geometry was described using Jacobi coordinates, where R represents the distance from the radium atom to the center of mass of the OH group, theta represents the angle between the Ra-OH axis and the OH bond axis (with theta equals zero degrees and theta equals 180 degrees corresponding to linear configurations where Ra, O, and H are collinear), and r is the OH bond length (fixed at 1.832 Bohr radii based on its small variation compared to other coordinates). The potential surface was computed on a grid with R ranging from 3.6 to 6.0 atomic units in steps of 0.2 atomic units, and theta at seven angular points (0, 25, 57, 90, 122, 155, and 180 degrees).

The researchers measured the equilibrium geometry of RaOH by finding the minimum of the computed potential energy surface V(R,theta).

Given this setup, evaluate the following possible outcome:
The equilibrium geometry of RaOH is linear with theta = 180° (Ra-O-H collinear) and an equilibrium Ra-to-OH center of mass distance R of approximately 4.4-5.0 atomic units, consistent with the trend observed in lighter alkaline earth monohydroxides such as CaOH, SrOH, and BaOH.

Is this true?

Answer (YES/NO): NO